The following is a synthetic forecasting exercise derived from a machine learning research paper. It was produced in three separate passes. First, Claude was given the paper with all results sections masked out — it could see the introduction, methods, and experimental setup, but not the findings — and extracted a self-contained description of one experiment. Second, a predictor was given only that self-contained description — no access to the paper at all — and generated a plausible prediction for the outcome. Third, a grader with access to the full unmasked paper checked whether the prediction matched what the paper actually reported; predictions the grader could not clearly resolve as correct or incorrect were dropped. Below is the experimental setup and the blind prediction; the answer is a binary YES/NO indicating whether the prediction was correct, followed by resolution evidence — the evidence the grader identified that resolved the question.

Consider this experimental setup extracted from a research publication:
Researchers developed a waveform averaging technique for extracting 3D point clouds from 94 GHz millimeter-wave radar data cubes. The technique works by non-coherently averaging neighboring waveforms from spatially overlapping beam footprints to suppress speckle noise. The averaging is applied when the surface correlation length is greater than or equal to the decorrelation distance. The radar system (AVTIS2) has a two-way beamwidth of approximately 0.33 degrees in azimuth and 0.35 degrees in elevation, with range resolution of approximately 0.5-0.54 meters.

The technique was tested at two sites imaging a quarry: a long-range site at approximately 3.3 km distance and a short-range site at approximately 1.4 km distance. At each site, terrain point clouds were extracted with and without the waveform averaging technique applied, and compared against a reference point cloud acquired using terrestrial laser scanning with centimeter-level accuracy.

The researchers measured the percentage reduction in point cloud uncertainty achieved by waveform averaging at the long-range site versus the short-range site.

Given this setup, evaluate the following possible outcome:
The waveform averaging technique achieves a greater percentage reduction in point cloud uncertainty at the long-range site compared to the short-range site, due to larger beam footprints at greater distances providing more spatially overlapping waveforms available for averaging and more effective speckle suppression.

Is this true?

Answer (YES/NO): NO